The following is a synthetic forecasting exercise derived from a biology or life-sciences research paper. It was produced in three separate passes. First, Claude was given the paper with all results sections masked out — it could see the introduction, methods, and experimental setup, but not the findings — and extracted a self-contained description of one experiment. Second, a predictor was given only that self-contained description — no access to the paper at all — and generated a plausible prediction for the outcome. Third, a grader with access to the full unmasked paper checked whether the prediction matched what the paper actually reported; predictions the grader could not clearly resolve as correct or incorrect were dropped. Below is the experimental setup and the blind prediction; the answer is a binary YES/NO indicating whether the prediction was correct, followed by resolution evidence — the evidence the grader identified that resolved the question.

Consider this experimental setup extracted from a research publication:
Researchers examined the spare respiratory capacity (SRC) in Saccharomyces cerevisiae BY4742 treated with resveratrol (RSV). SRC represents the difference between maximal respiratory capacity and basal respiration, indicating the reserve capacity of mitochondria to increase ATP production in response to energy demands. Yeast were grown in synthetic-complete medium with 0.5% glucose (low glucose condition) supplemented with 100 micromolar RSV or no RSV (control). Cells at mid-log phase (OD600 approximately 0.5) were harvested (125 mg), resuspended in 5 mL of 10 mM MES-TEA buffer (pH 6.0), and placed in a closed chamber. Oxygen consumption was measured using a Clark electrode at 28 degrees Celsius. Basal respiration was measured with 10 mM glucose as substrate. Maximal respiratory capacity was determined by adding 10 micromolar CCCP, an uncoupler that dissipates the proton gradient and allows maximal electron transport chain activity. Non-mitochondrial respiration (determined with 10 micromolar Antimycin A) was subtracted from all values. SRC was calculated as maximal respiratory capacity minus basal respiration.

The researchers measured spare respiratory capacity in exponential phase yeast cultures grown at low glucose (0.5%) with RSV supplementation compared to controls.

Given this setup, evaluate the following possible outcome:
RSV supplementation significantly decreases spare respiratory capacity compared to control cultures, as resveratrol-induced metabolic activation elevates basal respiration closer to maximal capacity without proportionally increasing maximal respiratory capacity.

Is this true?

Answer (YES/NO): NO